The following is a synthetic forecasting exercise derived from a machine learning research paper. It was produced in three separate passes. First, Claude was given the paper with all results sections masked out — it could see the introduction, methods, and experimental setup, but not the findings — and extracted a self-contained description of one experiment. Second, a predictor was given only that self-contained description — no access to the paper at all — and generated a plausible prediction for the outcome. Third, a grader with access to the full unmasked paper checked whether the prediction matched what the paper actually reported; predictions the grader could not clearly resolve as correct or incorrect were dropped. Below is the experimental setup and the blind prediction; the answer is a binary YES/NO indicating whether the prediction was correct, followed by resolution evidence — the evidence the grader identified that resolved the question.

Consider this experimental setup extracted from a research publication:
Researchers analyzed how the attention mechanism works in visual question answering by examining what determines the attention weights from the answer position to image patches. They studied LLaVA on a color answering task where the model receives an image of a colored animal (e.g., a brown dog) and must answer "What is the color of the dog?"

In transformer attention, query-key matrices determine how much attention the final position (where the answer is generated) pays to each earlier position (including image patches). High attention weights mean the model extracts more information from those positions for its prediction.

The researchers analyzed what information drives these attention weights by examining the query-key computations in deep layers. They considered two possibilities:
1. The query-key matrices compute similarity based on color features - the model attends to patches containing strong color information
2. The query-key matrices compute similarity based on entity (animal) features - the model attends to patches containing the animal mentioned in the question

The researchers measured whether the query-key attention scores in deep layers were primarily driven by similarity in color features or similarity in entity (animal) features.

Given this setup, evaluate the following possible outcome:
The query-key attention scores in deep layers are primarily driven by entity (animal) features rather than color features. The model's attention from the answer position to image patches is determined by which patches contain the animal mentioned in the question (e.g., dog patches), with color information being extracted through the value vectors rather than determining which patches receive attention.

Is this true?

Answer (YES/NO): YES